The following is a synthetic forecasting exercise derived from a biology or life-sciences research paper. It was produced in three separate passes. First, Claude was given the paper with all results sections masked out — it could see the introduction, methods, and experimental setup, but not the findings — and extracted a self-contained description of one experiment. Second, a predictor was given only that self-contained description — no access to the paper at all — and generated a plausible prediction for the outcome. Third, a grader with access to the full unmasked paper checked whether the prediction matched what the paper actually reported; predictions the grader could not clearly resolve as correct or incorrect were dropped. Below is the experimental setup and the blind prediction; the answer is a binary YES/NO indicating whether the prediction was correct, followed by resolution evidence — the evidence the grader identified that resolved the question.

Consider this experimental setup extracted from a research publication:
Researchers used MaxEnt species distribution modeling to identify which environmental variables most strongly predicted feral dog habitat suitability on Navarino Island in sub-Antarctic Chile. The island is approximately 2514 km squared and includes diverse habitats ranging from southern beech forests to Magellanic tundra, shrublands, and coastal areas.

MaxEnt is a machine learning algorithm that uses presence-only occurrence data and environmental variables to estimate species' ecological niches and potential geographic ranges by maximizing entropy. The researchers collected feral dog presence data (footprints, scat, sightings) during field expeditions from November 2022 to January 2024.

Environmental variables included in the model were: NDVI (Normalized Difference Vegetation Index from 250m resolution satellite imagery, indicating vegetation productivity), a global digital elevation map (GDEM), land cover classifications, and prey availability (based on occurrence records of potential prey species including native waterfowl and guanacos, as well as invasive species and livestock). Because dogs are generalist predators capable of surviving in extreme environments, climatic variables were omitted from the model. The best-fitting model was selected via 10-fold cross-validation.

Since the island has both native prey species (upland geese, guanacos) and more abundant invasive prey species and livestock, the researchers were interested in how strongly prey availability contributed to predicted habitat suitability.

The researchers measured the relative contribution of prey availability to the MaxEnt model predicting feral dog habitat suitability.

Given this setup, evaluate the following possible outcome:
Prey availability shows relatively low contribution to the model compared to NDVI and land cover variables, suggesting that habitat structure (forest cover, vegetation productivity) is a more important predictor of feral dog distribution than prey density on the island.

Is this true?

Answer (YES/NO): NO